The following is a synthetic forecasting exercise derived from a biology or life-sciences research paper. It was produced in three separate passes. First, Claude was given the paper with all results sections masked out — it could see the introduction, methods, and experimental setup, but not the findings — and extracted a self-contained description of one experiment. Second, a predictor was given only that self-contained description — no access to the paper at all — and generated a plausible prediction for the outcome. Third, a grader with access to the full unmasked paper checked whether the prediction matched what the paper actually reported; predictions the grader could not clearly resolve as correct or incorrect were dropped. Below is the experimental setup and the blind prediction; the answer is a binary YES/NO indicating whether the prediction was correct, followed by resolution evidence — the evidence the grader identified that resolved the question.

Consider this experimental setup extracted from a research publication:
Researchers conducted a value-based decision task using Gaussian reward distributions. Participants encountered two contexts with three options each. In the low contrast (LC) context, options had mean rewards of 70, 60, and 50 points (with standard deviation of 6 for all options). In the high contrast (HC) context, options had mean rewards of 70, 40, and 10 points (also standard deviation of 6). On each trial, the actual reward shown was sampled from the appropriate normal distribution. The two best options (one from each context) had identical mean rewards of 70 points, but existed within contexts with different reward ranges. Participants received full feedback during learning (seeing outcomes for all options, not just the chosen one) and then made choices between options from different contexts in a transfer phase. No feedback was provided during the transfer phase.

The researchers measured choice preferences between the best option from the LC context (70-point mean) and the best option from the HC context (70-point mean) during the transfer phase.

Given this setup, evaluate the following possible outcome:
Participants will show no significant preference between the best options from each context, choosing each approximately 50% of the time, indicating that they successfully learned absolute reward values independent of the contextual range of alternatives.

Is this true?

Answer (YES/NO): NO